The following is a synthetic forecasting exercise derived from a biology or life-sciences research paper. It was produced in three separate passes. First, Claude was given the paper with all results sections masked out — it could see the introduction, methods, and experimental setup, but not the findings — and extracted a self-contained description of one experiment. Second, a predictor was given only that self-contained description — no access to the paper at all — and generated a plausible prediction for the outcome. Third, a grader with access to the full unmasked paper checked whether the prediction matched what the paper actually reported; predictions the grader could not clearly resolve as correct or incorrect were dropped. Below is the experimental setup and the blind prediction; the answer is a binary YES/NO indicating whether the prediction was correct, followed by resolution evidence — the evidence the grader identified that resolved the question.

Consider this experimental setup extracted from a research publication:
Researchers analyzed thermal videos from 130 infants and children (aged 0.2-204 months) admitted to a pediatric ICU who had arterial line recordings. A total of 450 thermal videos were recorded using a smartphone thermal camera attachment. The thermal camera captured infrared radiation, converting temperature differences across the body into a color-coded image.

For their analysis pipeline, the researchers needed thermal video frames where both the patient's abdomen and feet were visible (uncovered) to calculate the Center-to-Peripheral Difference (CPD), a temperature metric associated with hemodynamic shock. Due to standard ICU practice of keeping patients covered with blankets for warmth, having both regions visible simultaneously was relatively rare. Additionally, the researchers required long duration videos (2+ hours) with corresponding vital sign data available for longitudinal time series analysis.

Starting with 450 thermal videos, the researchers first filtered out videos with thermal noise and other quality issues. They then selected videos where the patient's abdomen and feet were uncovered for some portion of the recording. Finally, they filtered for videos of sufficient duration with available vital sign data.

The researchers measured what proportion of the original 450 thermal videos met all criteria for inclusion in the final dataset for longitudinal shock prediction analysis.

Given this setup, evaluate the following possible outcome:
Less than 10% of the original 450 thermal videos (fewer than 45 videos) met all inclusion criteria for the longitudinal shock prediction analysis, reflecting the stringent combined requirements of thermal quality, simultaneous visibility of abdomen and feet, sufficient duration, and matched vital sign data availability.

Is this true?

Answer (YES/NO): YES